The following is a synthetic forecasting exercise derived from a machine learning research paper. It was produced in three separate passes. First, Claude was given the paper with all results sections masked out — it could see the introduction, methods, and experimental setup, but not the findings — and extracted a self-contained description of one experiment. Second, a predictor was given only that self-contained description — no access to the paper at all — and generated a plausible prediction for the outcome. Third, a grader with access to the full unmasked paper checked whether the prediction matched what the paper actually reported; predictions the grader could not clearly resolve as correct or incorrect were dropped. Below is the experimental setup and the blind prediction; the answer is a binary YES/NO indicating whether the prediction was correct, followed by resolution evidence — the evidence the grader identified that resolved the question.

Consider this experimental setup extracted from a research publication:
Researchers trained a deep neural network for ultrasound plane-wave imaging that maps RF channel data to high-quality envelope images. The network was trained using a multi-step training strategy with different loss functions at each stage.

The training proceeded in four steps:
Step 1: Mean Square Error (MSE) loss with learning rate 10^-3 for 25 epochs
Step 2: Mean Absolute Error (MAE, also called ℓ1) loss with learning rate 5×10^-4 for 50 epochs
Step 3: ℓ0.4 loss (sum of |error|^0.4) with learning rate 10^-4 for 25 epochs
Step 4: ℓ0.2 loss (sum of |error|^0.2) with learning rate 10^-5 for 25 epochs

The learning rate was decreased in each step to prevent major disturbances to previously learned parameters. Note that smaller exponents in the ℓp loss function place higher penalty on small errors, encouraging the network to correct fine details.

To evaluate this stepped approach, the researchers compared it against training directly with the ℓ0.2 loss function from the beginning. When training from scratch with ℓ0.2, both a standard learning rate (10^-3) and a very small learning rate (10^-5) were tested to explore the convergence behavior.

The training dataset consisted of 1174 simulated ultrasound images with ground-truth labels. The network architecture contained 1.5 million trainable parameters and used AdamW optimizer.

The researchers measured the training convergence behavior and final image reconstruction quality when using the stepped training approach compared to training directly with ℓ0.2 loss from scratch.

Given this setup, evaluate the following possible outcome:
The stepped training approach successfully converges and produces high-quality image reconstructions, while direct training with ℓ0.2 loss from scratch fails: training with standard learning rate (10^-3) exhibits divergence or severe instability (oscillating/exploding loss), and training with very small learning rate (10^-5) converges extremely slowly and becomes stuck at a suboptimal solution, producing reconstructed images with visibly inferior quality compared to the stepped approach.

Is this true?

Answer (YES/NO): NO